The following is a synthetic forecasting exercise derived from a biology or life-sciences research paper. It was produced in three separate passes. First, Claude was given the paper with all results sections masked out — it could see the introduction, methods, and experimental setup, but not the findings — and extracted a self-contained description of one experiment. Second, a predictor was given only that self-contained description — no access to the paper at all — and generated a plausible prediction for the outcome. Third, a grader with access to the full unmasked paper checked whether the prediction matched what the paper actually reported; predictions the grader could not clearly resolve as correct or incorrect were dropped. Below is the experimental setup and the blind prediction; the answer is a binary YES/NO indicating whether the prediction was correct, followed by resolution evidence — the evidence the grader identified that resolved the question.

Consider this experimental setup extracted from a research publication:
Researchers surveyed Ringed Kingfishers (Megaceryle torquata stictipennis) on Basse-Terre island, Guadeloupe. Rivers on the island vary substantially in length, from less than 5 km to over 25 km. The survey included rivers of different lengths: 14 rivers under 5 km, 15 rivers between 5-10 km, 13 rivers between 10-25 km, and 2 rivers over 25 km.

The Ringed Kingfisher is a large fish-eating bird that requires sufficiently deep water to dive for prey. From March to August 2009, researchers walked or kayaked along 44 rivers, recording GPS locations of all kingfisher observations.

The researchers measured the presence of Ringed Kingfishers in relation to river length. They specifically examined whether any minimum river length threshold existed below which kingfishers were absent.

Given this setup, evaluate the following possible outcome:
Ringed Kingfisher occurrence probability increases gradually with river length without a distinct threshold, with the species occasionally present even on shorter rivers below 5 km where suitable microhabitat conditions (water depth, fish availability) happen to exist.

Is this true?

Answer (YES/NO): NO